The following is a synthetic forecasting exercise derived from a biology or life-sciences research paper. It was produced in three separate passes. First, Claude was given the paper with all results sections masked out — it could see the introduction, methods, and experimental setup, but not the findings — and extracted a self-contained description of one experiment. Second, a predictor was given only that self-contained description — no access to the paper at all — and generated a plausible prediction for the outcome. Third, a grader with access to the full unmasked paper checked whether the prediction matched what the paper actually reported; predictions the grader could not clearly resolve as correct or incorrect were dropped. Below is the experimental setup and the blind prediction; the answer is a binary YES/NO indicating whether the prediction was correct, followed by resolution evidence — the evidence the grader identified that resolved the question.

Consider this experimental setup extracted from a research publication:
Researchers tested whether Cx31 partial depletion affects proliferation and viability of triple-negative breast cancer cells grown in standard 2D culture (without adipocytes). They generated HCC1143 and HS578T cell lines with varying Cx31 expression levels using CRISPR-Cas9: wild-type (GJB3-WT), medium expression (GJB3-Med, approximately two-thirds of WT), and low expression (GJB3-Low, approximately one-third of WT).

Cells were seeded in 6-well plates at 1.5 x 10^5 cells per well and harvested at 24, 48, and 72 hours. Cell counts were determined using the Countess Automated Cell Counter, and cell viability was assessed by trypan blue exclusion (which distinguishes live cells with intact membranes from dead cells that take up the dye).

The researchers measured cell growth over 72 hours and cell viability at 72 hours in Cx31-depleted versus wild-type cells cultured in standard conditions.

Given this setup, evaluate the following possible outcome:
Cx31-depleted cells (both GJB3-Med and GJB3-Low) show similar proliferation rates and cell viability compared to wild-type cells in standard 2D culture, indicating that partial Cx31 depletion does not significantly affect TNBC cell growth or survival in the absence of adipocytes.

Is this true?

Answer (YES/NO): NO